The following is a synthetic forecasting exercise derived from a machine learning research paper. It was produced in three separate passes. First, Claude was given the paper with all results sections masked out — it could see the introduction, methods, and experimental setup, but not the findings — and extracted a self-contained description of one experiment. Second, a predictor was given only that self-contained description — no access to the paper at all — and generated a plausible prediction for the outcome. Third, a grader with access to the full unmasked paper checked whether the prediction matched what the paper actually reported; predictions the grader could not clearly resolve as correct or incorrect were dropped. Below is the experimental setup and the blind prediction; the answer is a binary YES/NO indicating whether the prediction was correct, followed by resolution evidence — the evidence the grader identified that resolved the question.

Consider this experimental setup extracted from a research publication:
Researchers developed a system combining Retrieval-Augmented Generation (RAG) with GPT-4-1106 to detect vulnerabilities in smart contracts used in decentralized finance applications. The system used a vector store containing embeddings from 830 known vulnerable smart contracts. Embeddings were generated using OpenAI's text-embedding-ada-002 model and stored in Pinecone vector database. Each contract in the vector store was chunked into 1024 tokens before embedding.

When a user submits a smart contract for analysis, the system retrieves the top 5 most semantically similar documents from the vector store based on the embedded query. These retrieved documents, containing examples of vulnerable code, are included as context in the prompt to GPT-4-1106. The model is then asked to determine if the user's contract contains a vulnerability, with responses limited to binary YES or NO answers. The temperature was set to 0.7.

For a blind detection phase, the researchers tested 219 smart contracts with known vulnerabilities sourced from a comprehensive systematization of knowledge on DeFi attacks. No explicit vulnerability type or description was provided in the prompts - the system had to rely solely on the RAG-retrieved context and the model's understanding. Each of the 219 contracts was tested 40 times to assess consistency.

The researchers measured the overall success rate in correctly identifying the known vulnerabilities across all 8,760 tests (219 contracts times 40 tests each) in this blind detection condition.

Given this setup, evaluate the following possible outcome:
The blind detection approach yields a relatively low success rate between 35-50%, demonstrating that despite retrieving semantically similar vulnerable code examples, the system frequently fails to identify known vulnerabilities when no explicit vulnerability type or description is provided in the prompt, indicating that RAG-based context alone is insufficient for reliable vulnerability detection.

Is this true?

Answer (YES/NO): NO